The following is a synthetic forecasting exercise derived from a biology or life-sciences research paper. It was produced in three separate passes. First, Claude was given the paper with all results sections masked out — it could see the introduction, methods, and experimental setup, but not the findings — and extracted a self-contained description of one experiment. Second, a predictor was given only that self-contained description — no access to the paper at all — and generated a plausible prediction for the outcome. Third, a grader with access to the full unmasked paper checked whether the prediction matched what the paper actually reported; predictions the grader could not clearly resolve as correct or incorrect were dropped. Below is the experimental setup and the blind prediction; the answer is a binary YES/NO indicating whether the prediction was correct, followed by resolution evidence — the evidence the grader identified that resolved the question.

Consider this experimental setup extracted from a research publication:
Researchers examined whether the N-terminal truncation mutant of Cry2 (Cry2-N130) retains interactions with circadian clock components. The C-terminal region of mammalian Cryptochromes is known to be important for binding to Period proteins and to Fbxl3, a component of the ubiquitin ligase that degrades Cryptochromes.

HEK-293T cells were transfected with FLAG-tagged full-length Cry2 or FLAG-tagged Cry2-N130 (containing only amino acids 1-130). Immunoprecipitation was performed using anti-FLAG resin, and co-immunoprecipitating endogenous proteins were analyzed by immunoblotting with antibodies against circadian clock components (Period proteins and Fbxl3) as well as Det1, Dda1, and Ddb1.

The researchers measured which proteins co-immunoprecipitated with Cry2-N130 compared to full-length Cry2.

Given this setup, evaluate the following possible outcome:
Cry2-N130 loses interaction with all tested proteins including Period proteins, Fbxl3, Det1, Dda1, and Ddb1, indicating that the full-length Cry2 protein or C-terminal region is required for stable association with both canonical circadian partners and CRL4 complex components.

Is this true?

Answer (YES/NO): NO